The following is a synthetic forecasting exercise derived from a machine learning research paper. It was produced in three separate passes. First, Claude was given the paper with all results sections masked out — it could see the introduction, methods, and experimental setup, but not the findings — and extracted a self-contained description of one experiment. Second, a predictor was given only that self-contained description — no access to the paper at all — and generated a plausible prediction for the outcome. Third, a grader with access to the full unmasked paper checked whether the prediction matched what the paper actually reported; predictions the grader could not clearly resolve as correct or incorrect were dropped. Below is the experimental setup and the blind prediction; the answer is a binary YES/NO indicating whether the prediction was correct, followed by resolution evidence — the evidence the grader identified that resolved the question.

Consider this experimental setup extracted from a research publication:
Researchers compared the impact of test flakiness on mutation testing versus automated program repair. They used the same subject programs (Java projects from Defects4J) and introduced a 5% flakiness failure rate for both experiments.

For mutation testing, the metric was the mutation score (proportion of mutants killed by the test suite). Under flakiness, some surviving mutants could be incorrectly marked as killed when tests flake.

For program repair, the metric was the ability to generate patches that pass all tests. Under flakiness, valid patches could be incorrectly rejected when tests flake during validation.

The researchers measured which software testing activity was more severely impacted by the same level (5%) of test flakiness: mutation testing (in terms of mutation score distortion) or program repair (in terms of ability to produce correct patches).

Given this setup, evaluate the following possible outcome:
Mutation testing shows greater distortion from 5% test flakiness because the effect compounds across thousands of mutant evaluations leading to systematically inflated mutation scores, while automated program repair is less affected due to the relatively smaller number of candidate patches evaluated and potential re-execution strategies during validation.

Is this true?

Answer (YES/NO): NO